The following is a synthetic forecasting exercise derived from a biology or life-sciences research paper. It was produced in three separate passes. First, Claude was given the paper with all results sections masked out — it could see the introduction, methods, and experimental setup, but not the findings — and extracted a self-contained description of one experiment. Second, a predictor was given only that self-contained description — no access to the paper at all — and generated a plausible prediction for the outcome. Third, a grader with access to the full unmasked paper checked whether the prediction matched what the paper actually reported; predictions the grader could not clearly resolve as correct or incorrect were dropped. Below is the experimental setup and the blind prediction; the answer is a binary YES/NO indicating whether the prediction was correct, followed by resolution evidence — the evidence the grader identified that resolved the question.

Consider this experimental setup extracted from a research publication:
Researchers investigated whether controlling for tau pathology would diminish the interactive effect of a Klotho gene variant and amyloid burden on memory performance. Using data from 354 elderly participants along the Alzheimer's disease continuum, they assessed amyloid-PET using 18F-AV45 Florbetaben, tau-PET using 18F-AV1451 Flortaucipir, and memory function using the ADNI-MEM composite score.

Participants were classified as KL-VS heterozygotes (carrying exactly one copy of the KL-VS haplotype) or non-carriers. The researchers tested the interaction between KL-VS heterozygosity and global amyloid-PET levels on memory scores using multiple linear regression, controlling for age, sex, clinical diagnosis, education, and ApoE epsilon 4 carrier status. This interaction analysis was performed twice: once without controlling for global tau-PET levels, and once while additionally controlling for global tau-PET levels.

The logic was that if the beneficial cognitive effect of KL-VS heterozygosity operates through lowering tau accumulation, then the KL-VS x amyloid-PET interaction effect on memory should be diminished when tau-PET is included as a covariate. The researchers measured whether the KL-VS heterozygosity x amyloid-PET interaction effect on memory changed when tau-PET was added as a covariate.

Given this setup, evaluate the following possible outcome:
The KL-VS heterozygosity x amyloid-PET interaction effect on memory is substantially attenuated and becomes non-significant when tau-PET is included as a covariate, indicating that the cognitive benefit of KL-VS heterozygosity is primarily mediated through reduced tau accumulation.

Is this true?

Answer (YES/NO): YES